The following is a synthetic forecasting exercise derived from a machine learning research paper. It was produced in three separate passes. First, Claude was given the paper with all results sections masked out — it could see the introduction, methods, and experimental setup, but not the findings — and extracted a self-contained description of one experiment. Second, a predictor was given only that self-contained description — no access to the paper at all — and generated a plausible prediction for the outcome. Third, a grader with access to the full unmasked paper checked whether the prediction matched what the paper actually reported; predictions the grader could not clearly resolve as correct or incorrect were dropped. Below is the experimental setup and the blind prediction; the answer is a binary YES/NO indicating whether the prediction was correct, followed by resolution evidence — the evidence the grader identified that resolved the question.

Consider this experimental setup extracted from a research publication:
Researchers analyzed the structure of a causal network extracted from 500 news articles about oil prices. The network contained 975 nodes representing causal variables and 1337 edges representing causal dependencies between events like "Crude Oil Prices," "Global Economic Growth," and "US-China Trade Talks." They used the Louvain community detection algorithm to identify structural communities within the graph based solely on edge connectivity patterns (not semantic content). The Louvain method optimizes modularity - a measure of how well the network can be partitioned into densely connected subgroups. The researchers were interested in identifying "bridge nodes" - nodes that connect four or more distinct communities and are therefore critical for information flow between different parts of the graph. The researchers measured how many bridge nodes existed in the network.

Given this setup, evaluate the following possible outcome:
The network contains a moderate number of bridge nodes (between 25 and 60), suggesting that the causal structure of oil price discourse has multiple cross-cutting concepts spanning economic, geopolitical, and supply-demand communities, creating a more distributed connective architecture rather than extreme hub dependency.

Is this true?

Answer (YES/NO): NO